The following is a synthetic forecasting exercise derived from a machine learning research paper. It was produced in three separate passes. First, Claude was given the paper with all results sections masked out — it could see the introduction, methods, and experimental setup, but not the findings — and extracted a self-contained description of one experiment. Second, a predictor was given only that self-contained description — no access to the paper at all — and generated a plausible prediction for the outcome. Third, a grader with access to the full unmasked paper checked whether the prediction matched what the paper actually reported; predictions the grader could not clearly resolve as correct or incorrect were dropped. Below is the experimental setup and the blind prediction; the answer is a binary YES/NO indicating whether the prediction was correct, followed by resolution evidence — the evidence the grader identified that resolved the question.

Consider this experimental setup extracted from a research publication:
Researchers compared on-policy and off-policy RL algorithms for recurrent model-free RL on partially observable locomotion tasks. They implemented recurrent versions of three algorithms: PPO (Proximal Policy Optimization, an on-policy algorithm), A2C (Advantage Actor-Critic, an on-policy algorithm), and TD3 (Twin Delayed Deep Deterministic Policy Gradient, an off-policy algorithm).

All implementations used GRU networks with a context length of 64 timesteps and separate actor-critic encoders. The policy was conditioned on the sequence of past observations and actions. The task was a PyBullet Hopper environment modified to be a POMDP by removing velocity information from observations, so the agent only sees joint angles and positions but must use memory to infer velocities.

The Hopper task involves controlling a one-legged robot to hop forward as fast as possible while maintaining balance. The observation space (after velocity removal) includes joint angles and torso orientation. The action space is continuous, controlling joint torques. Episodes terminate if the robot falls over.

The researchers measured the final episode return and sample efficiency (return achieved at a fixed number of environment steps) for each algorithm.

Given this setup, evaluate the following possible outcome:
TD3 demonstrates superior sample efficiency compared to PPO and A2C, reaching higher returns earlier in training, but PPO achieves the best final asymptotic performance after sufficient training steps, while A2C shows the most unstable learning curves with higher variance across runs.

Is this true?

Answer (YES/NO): NO